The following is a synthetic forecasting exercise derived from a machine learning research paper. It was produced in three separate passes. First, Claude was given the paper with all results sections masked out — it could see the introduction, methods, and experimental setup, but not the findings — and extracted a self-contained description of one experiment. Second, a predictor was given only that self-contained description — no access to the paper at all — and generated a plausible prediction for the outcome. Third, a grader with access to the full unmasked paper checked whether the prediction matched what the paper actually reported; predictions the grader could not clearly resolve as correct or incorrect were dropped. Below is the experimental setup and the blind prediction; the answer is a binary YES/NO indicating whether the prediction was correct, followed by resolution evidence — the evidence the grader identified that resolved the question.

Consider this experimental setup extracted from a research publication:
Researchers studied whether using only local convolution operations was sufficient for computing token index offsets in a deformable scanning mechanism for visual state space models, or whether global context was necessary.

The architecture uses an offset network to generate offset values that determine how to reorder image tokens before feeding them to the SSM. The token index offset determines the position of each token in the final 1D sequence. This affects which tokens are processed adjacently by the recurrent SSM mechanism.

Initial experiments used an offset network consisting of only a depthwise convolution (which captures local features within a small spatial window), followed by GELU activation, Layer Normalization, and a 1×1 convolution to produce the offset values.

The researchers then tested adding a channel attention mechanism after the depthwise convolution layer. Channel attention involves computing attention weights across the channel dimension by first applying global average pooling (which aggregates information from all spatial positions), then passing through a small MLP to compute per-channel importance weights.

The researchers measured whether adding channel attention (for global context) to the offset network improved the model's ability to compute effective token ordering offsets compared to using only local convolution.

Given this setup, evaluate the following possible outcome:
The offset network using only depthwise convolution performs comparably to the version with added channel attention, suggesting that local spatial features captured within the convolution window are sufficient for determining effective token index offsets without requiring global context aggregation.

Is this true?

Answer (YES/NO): NO